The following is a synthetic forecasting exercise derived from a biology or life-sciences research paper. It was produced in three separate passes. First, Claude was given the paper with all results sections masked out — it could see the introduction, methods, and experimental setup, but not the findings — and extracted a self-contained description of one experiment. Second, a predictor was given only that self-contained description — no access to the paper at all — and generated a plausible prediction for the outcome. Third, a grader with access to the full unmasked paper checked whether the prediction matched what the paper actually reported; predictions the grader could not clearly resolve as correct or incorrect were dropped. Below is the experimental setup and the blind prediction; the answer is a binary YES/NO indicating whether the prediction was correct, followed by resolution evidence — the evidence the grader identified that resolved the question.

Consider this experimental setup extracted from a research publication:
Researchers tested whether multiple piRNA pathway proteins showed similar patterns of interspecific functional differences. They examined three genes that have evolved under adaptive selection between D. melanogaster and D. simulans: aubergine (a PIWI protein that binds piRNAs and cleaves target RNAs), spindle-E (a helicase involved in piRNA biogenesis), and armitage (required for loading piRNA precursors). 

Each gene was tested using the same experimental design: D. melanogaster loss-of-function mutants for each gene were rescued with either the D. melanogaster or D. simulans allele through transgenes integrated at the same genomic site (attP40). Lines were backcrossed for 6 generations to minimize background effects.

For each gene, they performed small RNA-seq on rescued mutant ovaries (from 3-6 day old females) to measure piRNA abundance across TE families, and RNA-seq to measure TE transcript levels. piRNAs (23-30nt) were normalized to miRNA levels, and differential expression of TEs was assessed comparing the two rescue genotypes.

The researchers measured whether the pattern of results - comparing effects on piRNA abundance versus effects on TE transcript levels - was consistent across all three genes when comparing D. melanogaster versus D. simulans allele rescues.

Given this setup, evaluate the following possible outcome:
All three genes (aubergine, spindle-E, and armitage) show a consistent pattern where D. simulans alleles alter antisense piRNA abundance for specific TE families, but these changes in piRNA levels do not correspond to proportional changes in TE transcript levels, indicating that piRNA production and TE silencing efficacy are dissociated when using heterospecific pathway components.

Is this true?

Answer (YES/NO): YES